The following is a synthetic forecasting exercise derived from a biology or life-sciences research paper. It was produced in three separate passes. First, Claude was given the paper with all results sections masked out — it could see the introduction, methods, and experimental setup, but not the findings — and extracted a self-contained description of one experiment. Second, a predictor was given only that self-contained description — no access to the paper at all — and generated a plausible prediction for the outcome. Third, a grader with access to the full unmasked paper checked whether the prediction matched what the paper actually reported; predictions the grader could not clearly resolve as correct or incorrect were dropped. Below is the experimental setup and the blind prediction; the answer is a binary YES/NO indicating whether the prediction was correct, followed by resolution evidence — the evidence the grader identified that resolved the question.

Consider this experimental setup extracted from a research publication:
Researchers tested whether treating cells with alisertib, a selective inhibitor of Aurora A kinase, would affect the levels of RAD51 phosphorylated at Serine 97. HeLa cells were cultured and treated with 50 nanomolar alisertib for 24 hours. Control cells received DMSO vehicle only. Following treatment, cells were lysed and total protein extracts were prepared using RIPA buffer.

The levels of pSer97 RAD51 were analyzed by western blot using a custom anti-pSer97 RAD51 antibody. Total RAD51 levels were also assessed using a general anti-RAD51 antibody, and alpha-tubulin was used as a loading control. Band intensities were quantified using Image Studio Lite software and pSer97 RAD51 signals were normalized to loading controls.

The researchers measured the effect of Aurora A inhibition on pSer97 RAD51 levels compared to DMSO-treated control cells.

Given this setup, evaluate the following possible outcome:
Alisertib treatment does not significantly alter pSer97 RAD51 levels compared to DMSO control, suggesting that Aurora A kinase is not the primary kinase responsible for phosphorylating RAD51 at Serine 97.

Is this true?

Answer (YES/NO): YES